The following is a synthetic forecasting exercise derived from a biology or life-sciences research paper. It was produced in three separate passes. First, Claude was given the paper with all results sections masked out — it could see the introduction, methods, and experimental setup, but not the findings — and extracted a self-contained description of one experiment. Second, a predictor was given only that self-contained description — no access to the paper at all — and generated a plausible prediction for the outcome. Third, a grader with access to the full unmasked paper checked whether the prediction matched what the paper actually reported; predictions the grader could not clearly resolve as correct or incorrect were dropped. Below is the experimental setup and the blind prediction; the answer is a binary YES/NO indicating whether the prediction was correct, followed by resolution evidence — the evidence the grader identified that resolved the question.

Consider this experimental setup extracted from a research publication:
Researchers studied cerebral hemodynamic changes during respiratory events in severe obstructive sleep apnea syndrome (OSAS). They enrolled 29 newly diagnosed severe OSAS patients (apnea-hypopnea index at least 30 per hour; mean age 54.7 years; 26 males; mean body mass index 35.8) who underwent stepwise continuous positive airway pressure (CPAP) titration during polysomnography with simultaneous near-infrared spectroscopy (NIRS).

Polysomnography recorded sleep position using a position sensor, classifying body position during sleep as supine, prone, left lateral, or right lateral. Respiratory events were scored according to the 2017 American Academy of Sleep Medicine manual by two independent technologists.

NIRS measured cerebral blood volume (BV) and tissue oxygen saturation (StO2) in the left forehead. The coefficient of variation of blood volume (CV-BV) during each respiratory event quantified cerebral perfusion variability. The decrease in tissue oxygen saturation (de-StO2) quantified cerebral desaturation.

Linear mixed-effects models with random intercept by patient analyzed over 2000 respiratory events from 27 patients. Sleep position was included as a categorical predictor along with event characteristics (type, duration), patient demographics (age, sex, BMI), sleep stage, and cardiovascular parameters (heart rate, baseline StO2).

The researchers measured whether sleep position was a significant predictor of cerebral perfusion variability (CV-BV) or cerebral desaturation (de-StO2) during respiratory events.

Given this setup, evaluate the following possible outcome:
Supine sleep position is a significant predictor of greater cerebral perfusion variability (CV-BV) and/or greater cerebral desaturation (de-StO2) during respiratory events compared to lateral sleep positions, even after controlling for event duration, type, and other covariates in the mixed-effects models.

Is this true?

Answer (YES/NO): NO